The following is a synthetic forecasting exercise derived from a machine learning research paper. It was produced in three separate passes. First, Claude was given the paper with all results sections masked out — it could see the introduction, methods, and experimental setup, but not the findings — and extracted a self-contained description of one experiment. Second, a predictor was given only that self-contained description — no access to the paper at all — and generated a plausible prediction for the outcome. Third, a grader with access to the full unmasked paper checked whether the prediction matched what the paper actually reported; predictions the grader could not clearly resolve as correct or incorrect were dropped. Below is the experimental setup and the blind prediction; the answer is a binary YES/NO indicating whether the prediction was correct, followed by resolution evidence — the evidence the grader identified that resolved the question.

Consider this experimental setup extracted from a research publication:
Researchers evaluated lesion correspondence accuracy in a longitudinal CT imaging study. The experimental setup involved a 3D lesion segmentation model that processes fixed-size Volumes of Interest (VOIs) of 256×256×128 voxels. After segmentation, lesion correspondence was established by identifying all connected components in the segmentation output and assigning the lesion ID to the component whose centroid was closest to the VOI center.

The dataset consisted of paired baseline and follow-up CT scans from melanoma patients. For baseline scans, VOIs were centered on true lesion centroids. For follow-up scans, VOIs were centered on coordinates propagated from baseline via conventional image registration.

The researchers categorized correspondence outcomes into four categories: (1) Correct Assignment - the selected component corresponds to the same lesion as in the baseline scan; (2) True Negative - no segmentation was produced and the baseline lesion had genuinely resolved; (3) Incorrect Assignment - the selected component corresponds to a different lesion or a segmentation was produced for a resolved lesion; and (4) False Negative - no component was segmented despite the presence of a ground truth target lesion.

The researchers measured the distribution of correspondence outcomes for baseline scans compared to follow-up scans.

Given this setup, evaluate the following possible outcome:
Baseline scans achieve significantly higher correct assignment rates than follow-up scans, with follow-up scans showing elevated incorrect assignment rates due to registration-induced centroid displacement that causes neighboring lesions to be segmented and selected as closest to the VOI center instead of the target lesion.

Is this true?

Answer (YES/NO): NO